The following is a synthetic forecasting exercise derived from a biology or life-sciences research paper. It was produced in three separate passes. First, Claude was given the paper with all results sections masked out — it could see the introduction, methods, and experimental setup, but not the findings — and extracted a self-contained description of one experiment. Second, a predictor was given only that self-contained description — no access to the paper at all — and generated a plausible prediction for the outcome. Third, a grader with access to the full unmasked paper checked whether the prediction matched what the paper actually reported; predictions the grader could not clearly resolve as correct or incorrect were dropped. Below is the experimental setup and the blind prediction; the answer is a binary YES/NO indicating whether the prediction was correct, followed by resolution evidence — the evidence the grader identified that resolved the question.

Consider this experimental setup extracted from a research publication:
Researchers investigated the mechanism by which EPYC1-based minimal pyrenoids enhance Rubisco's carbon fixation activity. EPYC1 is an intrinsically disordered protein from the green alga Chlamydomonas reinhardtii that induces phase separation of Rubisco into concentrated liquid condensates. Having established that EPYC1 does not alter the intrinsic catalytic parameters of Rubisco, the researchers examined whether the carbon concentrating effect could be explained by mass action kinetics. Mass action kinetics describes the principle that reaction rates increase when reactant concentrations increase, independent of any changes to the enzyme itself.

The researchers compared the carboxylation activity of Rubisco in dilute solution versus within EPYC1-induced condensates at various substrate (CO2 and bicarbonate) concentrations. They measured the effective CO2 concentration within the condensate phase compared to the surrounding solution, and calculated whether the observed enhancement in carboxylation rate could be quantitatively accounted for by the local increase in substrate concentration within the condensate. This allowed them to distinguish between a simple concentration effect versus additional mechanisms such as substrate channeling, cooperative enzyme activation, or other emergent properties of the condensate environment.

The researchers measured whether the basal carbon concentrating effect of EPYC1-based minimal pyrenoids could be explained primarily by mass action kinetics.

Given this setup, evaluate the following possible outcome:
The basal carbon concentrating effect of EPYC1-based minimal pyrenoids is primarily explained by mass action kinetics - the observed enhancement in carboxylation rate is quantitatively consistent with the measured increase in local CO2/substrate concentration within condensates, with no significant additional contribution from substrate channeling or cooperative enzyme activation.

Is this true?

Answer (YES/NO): YES